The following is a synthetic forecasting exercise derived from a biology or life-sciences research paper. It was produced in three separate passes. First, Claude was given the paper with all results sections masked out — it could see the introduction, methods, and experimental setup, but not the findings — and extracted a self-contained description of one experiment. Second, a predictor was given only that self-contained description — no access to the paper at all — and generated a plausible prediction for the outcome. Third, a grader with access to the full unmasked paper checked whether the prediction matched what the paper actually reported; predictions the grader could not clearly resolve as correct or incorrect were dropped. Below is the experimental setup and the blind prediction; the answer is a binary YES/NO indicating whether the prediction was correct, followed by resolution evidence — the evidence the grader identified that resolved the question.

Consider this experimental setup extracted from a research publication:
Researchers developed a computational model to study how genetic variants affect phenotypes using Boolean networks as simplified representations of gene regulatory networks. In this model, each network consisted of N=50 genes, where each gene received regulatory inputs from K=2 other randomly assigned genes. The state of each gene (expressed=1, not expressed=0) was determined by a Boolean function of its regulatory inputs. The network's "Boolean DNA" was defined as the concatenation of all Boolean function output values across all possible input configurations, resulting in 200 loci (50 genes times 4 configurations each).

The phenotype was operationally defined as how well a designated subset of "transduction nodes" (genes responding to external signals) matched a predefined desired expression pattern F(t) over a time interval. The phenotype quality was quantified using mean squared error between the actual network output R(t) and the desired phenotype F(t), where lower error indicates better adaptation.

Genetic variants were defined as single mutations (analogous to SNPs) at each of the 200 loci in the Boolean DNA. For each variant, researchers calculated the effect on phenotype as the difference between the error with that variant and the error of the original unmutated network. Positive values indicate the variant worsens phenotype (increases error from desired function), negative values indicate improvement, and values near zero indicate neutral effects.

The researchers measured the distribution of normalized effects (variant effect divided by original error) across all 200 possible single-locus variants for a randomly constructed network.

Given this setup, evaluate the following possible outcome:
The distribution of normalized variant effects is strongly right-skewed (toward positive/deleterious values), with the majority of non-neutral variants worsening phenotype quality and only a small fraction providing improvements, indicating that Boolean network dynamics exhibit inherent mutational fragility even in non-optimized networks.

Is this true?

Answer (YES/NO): NO